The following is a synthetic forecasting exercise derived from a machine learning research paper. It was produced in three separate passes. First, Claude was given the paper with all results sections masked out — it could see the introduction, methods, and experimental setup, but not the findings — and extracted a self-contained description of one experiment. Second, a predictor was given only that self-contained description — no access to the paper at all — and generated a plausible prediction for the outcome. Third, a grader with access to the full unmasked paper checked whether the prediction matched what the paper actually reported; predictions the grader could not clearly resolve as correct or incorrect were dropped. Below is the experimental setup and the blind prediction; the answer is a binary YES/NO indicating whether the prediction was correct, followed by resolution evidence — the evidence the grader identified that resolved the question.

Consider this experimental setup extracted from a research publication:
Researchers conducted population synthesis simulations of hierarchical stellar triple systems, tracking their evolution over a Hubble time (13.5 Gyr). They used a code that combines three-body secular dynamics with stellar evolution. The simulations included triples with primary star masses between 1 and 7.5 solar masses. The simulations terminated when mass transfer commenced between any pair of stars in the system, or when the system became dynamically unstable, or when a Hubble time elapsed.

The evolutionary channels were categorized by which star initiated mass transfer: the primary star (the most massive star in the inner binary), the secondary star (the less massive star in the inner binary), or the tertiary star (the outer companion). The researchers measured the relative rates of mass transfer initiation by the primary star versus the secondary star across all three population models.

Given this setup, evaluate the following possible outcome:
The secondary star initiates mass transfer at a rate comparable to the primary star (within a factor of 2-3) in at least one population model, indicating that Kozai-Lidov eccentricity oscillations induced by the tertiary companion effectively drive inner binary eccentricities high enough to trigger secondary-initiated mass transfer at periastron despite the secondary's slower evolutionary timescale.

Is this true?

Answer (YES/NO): NO